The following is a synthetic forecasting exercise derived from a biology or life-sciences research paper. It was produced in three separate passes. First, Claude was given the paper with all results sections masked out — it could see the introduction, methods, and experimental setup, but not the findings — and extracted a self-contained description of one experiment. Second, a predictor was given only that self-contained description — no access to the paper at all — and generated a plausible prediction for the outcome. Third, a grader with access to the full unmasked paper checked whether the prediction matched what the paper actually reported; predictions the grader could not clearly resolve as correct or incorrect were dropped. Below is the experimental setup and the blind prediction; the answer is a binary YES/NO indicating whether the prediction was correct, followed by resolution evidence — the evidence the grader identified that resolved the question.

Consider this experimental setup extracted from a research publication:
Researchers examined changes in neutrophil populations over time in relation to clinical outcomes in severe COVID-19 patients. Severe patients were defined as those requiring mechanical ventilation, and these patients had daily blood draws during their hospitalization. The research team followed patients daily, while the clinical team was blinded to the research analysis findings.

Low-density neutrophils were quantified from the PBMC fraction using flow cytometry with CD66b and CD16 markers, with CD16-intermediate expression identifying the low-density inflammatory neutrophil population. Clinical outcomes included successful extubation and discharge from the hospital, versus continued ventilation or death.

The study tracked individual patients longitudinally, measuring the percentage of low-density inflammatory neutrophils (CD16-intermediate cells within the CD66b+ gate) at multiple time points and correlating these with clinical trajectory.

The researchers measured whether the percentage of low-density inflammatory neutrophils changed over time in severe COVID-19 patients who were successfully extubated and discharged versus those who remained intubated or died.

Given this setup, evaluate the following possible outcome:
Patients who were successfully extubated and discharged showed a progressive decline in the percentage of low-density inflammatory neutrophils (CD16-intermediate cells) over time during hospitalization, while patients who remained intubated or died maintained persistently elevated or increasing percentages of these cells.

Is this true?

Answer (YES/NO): YES